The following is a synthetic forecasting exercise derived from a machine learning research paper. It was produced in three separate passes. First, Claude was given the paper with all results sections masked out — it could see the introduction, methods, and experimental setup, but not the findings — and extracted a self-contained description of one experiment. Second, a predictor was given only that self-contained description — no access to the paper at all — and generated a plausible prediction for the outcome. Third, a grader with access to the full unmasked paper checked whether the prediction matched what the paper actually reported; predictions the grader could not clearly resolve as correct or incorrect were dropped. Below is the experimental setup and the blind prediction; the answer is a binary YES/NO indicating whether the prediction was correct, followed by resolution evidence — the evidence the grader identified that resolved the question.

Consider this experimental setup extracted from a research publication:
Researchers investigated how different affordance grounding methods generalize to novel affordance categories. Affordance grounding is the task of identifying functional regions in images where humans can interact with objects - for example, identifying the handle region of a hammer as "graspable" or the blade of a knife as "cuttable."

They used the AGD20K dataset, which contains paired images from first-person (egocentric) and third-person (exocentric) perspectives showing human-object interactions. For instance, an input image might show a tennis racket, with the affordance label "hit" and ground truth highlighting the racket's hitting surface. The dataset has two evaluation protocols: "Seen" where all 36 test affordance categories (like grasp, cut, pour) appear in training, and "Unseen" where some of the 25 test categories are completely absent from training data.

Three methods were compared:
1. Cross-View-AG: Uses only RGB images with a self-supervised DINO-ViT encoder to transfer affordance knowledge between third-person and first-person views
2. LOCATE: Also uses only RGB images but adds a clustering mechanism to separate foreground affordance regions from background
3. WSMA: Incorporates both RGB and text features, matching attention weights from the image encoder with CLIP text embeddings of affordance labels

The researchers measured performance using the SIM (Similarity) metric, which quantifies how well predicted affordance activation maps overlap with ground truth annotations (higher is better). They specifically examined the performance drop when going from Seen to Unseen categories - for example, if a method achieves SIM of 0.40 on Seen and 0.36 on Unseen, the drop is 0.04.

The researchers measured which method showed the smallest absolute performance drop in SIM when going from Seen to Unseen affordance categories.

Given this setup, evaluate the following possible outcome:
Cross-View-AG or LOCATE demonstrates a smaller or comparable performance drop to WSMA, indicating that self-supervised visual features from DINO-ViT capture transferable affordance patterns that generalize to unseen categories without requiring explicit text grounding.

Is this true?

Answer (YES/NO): YES